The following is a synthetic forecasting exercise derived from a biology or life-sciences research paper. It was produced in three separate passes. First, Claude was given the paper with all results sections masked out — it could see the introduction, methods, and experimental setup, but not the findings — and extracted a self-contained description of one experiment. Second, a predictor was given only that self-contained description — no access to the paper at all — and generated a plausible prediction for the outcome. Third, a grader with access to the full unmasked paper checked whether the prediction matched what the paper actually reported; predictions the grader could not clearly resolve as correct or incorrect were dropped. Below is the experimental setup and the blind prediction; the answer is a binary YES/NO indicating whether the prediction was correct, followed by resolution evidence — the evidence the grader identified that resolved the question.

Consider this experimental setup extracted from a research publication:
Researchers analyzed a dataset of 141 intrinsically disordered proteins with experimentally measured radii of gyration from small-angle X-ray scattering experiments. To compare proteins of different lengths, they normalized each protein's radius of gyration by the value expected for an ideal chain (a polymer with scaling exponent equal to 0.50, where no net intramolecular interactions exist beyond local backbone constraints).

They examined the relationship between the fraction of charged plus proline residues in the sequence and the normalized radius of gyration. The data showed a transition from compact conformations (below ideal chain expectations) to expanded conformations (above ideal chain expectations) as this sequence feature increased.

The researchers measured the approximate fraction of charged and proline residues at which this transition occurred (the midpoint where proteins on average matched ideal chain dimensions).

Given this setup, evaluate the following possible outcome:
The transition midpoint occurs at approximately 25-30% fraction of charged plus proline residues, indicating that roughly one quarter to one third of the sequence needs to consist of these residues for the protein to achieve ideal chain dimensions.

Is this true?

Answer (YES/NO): YES